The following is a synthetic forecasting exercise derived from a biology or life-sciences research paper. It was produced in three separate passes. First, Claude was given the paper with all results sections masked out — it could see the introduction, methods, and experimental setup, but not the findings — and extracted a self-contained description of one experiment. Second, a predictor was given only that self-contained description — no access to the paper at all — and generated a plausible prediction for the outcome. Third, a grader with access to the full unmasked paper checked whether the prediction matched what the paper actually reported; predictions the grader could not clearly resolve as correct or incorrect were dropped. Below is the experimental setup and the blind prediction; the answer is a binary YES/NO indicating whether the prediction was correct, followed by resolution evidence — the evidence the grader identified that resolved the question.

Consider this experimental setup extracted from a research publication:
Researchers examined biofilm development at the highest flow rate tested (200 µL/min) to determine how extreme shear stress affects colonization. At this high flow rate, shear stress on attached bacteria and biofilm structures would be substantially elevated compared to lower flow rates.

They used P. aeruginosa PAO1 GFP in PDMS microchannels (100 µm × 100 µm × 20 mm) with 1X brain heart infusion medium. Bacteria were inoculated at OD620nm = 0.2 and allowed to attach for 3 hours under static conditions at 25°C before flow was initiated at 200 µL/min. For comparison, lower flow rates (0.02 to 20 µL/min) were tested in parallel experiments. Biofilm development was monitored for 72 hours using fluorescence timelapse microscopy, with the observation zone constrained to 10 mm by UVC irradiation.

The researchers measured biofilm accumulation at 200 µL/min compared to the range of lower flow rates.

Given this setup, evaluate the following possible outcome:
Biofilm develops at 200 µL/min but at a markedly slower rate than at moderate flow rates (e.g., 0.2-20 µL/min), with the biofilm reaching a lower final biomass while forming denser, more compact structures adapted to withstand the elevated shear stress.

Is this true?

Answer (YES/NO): NO